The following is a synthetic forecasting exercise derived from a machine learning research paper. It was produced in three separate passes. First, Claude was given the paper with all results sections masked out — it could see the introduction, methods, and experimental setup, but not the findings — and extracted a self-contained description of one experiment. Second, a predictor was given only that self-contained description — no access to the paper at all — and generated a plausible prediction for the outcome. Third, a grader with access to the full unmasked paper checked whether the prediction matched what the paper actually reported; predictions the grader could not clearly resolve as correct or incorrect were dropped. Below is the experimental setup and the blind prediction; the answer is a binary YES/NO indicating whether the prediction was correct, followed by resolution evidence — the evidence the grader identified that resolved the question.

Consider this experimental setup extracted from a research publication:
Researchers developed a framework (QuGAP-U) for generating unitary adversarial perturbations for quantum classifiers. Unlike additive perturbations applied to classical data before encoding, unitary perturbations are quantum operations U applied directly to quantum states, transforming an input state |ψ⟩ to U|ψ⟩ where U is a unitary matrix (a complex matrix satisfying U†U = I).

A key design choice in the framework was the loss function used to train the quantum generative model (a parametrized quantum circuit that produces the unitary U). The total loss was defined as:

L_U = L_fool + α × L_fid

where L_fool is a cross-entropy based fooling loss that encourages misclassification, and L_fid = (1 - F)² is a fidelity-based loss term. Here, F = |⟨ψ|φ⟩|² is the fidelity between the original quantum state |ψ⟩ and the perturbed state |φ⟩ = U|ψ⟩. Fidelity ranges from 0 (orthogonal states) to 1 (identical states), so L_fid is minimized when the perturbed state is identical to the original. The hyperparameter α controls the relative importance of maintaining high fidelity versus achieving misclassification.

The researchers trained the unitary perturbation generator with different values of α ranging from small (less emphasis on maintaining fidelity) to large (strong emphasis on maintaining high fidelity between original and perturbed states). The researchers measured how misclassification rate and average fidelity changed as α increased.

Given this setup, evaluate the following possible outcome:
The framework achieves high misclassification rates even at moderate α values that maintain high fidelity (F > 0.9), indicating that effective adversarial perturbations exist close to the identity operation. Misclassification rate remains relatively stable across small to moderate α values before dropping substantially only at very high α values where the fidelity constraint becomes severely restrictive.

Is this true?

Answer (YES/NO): NO